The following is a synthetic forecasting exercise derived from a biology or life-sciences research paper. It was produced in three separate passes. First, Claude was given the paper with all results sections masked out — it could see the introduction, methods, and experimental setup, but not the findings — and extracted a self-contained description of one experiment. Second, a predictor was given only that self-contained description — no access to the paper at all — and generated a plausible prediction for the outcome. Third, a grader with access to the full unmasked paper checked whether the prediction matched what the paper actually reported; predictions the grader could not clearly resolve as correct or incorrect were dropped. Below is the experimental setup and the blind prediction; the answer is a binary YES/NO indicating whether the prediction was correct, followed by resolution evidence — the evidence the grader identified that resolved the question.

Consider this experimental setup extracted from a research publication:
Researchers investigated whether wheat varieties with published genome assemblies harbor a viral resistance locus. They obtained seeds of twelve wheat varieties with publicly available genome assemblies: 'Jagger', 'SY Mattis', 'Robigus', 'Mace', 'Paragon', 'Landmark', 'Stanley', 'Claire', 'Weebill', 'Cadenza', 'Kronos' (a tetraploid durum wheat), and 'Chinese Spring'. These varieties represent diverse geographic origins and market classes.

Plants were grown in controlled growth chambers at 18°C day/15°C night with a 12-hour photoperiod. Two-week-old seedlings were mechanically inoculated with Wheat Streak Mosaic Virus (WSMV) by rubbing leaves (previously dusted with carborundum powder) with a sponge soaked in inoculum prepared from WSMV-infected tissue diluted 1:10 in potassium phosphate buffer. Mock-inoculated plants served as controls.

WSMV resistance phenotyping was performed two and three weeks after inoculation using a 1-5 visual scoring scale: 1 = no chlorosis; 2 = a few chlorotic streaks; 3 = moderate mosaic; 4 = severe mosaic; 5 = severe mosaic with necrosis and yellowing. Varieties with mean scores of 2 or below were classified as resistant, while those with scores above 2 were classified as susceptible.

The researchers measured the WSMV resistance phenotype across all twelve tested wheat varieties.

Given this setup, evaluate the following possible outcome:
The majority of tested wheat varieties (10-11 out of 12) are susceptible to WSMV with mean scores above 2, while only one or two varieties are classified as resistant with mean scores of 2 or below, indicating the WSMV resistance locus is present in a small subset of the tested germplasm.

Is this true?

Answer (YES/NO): NO